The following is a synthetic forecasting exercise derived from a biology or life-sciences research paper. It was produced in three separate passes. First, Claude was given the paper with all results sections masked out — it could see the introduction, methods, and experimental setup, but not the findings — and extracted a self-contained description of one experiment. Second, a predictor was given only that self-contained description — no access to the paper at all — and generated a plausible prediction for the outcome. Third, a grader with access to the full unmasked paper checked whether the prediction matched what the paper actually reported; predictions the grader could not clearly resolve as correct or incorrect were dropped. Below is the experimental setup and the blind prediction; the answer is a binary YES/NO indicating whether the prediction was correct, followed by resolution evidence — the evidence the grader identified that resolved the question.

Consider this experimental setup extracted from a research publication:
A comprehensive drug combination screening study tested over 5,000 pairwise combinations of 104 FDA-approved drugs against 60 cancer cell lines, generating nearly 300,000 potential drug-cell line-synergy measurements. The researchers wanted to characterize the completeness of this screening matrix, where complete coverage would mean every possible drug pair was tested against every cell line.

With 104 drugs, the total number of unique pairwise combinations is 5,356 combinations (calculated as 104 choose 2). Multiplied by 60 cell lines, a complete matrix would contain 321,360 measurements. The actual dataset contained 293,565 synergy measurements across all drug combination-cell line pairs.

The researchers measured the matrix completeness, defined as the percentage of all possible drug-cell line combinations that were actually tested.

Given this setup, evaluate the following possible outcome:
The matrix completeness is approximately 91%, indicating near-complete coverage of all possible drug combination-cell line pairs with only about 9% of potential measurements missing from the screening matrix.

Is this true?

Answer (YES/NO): YES